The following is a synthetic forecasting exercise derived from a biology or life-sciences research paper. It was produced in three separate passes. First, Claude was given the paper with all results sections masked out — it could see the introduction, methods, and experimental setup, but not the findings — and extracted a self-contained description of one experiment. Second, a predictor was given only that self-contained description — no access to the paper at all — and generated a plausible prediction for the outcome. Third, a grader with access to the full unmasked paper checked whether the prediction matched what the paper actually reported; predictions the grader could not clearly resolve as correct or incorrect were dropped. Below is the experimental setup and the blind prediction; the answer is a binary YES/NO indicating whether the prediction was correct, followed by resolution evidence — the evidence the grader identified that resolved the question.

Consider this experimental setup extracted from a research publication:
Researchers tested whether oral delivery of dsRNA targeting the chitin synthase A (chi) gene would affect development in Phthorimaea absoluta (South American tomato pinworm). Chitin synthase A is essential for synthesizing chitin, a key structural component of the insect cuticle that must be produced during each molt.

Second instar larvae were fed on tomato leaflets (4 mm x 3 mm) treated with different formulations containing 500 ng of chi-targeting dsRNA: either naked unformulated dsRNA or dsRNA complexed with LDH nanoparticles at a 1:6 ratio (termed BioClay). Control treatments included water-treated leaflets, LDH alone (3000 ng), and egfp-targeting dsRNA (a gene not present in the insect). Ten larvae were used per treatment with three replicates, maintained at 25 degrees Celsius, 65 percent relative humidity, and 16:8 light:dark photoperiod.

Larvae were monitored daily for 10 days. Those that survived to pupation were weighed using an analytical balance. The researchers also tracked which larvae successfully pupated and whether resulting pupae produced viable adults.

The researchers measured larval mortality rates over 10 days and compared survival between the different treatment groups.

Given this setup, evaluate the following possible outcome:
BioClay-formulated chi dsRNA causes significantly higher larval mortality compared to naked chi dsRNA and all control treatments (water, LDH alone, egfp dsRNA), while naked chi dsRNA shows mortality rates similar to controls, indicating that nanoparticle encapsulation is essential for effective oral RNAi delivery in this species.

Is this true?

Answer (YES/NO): NO